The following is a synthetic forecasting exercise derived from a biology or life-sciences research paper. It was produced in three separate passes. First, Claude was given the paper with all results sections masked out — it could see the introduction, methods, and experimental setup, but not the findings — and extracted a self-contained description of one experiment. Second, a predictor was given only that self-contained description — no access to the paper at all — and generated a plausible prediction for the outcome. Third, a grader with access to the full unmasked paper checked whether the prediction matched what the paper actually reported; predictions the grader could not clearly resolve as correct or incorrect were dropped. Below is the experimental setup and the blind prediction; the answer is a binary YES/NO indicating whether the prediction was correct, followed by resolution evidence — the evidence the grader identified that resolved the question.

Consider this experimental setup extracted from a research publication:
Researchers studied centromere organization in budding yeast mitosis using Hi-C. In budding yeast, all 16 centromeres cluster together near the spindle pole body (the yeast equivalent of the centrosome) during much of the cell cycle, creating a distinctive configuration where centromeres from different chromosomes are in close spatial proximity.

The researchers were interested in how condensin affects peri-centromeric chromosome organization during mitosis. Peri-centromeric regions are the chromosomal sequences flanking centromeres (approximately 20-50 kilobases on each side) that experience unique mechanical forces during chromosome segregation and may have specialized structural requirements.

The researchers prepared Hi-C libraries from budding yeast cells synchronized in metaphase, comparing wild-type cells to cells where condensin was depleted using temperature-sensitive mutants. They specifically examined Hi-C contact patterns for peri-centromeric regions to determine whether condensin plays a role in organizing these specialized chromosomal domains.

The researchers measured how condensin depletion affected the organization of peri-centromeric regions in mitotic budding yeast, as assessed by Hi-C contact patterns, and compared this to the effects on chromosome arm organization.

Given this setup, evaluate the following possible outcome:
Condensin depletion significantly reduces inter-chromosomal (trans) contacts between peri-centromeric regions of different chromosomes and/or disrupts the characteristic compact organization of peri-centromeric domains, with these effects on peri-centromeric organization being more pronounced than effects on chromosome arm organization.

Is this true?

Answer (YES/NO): NO